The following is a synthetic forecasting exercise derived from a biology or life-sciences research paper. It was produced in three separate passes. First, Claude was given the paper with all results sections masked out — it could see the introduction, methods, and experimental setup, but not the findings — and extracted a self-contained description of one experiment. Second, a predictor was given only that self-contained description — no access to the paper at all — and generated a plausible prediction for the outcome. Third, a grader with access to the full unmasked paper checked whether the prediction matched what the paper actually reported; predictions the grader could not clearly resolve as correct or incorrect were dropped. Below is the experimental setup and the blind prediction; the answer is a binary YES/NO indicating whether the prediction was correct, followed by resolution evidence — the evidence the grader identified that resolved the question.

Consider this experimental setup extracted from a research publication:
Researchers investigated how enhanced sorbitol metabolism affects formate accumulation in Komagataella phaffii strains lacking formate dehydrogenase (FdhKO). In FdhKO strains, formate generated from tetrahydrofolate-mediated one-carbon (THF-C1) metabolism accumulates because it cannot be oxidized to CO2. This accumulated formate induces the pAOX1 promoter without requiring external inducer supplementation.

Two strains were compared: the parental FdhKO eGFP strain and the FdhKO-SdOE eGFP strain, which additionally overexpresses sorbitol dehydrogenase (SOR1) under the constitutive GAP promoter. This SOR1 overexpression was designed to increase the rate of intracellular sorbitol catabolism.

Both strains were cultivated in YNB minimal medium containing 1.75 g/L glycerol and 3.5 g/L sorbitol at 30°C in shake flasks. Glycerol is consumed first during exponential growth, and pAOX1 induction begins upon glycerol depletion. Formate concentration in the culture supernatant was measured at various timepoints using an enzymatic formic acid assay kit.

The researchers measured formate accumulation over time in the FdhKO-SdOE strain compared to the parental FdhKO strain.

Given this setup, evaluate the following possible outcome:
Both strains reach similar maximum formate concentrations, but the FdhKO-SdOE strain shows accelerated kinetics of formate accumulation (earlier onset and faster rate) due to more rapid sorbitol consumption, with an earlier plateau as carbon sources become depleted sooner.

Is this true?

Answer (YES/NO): NO